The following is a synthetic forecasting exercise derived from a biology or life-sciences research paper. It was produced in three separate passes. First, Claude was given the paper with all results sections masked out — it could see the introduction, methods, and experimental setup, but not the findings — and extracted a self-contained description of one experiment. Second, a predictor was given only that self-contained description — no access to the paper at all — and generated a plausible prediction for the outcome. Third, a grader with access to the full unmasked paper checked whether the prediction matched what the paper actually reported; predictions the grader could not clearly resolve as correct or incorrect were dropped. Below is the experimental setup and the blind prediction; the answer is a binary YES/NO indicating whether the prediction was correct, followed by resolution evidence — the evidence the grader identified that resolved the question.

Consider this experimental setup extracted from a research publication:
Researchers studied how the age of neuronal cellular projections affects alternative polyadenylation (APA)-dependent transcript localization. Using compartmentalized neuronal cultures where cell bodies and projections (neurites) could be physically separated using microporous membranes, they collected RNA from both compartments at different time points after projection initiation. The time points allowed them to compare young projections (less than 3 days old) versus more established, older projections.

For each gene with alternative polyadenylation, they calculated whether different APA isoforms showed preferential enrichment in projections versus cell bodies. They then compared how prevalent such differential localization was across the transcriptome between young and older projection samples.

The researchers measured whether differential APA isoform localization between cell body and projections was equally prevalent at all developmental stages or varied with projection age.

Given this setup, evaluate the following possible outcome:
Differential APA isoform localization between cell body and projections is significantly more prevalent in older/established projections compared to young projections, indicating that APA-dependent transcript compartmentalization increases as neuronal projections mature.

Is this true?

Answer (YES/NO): NO